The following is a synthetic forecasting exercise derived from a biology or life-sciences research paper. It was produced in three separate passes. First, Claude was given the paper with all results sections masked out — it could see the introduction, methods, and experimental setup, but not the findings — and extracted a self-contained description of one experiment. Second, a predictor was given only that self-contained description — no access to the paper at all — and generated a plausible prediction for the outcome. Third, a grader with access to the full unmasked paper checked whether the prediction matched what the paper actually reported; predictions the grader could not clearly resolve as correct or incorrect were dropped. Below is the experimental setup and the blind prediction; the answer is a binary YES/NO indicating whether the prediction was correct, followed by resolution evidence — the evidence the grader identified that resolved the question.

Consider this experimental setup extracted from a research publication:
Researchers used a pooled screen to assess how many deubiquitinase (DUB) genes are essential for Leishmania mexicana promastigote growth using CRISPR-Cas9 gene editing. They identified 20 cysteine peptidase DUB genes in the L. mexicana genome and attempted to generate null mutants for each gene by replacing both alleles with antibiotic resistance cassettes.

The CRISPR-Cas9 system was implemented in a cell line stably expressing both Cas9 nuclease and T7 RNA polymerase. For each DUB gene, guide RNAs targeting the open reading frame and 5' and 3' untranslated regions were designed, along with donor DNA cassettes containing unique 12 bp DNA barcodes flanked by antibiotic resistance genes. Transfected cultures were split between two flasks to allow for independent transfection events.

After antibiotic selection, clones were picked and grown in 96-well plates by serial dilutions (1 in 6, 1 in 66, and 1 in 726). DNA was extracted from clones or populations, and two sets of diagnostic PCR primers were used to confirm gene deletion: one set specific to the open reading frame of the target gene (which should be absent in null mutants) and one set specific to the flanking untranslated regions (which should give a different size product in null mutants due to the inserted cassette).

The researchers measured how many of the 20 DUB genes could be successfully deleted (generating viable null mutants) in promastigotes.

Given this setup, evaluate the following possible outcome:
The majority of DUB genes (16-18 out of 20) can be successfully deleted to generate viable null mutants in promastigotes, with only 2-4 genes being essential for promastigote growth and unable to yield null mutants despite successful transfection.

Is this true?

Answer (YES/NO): YES